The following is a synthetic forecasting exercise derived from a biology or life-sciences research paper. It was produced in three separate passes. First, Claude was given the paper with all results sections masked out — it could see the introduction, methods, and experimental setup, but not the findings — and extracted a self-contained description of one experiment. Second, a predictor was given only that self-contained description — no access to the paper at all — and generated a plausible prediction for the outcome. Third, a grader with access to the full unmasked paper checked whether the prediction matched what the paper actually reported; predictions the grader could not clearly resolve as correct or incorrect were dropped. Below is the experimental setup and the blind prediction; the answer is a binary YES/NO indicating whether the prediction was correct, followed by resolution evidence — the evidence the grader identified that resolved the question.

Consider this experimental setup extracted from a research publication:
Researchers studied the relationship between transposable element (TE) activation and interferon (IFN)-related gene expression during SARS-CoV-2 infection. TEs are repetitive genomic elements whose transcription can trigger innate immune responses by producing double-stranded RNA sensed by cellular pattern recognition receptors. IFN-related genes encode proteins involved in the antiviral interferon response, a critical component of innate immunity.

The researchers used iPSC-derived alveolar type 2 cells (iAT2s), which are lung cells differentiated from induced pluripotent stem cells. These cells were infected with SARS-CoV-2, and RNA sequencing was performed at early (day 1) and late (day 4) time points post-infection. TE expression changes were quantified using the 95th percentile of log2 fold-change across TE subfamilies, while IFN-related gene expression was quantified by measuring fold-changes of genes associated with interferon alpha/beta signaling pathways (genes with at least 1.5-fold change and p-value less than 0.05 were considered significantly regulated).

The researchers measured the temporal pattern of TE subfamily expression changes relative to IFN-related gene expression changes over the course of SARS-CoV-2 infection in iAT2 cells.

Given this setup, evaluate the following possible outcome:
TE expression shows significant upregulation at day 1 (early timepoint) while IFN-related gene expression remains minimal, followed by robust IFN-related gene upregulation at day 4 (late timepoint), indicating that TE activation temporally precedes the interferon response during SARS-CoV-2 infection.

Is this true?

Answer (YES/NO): NO